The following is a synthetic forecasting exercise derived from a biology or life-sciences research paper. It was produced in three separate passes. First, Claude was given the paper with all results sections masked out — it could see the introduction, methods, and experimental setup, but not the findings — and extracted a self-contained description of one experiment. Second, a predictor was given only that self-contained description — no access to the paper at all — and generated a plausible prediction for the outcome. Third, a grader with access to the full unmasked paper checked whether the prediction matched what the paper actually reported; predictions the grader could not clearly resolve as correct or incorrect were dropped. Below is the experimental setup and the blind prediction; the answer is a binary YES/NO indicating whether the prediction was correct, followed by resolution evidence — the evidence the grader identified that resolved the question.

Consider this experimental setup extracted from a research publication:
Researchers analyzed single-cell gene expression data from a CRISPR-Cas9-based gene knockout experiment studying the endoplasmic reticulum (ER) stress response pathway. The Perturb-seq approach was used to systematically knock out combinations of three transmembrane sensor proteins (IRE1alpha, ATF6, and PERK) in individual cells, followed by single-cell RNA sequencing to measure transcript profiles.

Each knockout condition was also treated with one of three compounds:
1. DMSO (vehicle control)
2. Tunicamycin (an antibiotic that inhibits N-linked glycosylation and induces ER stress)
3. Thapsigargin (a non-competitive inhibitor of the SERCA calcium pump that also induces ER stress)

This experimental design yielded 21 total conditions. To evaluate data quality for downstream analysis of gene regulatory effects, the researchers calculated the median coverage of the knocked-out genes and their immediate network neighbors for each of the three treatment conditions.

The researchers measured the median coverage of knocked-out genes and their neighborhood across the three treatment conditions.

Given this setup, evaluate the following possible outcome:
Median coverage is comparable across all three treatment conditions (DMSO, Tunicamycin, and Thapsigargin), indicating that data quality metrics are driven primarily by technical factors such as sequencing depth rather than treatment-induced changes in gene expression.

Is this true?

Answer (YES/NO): NO